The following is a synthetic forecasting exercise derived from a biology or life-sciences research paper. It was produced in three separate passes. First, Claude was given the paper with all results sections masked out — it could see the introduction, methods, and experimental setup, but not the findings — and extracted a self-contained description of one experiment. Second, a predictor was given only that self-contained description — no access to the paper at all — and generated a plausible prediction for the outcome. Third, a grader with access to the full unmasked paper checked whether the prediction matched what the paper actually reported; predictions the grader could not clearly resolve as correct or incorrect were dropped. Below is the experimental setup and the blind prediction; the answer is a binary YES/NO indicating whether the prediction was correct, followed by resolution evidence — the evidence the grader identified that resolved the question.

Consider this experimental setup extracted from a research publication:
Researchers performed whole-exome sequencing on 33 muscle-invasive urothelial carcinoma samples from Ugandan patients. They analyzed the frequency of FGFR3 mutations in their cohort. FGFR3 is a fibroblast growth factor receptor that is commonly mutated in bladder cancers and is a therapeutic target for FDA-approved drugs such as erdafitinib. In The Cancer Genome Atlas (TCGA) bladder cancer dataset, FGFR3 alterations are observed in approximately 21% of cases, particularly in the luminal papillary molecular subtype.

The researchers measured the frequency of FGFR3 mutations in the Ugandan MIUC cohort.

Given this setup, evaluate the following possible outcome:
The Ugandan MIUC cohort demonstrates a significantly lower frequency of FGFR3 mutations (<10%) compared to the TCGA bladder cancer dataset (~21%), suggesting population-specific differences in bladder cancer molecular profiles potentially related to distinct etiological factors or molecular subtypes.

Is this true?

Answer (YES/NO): NO